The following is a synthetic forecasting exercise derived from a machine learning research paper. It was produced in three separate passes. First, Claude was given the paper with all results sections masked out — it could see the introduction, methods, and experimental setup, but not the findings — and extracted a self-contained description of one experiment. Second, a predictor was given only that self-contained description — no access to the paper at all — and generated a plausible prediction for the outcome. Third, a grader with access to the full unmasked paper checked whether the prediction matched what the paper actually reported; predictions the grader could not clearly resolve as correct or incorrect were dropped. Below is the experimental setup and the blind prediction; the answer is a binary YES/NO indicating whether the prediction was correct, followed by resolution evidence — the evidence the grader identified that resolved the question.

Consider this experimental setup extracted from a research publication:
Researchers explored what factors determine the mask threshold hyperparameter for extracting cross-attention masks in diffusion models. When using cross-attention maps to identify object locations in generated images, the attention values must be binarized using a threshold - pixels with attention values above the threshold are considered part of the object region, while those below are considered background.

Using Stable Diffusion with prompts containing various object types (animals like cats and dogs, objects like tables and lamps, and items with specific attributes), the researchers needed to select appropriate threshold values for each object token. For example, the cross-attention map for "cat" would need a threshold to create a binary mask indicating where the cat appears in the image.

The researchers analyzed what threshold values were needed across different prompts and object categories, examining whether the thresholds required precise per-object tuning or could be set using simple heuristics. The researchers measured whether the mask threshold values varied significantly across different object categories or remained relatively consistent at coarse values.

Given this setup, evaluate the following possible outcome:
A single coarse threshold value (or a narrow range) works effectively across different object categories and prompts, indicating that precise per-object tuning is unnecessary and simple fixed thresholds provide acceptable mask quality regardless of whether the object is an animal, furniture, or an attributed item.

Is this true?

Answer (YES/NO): NO